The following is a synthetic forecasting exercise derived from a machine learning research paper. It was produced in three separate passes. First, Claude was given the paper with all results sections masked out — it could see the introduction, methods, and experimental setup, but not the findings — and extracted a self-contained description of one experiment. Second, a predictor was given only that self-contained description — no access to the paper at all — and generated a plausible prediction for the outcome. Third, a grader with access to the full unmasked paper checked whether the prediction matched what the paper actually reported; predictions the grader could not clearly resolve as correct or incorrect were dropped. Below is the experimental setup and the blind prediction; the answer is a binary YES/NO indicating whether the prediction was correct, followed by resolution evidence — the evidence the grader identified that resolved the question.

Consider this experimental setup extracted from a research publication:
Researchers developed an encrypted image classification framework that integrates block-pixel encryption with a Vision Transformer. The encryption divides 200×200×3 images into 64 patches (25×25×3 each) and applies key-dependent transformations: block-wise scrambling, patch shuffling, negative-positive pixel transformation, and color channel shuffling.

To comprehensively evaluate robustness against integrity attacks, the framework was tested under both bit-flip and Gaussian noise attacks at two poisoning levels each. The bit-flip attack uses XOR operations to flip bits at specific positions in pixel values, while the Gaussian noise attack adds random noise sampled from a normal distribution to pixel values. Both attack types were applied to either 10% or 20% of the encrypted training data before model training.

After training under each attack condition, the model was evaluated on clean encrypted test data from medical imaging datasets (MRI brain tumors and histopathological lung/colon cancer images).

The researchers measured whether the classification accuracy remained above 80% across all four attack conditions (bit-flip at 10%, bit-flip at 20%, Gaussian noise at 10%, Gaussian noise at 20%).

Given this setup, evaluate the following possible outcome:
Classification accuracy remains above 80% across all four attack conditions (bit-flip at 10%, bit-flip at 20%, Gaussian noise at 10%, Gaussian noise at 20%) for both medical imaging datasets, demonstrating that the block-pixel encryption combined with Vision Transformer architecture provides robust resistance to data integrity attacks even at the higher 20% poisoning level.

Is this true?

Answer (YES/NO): NO